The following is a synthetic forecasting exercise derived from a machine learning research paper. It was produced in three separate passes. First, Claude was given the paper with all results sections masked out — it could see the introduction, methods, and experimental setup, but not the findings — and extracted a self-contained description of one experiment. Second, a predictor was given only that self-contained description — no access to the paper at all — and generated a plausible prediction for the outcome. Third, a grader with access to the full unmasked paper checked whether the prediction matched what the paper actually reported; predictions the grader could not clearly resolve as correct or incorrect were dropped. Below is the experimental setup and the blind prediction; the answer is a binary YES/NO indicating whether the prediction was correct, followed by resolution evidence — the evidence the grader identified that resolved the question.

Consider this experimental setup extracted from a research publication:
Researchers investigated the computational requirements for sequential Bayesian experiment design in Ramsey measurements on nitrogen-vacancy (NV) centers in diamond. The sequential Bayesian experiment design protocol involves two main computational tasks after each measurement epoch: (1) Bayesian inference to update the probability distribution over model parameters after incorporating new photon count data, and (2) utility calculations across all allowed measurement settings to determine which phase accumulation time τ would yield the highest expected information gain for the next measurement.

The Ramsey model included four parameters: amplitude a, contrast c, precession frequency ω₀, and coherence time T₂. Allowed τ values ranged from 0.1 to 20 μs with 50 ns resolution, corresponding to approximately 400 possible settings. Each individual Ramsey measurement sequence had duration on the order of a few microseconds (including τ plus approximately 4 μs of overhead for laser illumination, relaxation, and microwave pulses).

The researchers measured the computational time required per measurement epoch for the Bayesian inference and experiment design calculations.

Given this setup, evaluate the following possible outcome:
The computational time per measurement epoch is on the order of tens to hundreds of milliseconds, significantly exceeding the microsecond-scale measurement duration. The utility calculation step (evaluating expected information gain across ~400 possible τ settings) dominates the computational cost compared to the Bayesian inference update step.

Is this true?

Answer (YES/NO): NO